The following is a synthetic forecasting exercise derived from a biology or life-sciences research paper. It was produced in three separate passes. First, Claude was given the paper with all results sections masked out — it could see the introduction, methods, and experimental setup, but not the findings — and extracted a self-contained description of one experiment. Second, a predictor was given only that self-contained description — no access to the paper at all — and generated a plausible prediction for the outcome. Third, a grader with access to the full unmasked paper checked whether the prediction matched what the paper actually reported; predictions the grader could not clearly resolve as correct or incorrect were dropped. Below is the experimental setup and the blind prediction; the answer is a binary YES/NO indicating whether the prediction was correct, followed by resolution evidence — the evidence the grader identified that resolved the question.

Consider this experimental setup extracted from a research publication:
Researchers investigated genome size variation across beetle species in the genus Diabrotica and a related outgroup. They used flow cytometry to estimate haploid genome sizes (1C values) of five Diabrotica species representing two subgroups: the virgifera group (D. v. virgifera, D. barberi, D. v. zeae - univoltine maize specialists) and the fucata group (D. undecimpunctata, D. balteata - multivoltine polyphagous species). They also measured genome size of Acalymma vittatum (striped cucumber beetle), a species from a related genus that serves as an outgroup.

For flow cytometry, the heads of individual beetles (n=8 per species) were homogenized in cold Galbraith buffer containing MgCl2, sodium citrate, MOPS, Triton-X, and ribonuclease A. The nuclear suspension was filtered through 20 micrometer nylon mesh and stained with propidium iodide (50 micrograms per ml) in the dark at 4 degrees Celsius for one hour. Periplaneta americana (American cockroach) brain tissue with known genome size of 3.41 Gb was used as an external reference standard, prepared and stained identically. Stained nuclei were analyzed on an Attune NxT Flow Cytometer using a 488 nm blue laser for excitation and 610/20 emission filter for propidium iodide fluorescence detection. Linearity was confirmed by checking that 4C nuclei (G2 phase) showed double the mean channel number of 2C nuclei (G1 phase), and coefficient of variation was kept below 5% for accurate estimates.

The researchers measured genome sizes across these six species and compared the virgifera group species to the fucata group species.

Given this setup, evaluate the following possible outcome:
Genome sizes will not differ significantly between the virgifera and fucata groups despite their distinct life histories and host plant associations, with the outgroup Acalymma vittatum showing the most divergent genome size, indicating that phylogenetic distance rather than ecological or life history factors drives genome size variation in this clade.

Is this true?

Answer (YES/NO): NO